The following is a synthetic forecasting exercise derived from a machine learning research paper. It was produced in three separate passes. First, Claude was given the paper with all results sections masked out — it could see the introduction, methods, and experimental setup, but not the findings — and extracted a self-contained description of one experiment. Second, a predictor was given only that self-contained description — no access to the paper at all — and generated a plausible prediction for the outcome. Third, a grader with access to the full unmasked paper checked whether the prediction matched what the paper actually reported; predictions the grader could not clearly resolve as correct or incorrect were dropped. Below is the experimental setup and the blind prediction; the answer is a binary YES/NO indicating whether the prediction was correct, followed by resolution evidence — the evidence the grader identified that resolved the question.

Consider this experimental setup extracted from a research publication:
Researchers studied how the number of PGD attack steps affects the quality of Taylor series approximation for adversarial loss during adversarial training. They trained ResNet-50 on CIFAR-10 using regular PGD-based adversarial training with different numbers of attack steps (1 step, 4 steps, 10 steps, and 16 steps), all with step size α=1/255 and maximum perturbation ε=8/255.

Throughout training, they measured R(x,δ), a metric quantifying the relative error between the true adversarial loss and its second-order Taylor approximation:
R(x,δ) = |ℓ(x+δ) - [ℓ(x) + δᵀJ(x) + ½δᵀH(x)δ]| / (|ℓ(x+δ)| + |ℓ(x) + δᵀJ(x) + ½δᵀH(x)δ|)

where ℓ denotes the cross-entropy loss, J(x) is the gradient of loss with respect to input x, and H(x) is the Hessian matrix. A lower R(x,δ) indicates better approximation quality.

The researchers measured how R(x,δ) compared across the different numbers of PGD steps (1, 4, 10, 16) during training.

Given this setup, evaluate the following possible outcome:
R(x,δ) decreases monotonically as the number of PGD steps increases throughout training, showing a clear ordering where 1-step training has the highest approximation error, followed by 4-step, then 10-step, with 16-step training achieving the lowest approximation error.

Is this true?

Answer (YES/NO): NO